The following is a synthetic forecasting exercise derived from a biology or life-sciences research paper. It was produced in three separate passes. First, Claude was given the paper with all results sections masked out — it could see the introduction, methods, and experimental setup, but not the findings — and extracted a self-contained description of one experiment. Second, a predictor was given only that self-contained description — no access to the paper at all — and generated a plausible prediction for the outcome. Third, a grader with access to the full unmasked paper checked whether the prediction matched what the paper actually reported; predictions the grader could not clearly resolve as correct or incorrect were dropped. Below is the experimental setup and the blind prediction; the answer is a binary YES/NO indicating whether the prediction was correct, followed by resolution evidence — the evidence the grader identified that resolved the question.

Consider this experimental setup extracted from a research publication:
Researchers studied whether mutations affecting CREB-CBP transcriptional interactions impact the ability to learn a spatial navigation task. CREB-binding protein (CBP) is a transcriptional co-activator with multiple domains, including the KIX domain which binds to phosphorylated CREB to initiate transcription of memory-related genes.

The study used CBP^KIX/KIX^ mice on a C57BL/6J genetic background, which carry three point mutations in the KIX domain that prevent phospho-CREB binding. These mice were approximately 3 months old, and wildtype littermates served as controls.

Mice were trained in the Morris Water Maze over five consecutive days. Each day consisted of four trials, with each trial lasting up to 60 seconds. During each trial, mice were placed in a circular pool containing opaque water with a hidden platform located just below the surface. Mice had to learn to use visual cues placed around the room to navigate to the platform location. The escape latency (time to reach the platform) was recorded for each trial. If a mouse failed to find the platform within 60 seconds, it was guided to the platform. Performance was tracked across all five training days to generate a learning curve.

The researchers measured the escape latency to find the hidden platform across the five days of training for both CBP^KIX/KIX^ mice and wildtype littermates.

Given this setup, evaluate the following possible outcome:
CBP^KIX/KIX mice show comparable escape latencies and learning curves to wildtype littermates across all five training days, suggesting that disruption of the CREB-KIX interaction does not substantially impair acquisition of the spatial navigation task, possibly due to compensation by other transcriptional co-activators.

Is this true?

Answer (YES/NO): YES